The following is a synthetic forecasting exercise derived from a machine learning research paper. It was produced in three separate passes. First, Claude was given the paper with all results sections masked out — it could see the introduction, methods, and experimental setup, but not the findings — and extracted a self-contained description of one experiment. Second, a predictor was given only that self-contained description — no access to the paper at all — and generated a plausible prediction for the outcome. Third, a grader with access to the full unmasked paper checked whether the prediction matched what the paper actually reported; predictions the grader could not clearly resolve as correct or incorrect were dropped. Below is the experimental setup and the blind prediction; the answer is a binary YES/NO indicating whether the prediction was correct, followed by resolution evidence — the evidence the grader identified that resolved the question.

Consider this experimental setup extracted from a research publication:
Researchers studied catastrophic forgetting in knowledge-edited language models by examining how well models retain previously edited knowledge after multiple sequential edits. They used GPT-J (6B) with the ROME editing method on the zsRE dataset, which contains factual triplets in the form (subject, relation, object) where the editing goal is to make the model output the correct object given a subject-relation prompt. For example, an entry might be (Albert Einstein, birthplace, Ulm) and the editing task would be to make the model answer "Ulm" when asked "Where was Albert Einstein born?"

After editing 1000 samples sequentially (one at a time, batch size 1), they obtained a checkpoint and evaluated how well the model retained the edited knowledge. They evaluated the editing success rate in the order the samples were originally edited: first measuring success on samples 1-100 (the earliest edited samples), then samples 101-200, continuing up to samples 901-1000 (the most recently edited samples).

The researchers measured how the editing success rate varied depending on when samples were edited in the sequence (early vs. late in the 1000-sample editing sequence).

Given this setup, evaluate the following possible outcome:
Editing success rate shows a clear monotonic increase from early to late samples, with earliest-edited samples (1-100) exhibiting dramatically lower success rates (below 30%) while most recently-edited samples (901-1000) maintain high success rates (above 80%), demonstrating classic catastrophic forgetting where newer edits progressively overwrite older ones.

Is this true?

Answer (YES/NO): NO